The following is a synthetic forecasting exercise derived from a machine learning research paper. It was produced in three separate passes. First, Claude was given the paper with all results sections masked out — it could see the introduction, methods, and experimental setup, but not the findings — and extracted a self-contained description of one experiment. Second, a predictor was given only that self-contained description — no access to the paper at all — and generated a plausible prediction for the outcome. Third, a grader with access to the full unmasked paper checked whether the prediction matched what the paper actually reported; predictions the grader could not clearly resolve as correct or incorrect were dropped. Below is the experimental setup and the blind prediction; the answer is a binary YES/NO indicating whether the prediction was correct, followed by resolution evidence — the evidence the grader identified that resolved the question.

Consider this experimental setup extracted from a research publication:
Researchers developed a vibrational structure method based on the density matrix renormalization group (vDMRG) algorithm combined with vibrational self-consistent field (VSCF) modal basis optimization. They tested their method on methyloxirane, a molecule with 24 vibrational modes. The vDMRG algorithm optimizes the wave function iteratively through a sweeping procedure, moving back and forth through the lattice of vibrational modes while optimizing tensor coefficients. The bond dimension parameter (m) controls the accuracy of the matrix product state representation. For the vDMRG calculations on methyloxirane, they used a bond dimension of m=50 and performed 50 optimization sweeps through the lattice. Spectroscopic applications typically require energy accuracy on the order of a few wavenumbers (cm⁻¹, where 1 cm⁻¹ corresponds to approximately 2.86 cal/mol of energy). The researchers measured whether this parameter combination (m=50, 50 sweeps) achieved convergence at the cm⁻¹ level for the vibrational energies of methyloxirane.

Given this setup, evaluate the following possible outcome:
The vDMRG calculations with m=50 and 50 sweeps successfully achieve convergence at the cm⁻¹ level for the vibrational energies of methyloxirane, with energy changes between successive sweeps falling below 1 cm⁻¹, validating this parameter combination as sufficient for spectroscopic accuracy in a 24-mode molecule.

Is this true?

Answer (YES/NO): YES